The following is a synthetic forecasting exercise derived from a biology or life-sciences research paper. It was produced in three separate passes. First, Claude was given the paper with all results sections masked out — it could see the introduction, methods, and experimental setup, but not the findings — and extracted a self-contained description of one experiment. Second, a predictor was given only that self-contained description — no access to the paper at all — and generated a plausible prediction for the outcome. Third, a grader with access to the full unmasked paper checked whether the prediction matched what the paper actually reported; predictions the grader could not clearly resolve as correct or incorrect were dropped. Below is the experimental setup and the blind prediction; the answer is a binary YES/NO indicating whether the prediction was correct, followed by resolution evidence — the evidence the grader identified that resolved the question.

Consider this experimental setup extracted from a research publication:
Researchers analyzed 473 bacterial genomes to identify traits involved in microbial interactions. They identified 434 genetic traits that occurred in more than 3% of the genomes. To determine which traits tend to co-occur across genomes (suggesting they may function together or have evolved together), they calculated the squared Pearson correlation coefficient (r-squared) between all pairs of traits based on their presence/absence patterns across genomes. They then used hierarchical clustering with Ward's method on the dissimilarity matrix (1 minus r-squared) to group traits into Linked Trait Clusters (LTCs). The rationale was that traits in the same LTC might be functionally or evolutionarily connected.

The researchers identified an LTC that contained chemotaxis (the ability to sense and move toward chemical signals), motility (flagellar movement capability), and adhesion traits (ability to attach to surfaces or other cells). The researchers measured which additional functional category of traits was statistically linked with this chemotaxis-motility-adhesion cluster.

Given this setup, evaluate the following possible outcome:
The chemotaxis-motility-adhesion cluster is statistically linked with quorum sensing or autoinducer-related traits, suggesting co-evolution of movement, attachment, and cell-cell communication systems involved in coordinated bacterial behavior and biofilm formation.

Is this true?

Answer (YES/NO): NO